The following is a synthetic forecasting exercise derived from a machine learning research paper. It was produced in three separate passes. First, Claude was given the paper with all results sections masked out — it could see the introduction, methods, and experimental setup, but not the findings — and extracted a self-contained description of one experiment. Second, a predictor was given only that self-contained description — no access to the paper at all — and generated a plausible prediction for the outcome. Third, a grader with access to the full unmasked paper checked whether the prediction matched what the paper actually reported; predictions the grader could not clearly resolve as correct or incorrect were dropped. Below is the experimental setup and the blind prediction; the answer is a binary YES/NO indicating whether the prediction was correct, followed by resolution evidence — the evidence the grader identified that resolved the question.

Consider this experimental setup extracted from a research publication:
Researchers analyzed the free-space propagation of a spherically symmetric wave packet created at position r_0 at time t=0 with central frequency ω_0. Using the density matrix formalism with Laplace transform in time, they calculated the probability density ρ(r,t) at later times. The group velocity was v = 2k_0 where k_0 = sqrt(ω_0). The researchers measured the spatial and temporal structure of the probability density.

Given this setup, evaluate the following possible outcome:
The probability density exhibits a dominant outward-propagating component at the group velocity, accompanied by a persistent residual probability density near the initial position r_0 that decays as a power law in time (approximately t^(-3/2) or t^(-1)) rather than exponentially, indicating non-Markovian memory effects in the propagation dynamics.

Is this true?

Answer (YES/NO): NO